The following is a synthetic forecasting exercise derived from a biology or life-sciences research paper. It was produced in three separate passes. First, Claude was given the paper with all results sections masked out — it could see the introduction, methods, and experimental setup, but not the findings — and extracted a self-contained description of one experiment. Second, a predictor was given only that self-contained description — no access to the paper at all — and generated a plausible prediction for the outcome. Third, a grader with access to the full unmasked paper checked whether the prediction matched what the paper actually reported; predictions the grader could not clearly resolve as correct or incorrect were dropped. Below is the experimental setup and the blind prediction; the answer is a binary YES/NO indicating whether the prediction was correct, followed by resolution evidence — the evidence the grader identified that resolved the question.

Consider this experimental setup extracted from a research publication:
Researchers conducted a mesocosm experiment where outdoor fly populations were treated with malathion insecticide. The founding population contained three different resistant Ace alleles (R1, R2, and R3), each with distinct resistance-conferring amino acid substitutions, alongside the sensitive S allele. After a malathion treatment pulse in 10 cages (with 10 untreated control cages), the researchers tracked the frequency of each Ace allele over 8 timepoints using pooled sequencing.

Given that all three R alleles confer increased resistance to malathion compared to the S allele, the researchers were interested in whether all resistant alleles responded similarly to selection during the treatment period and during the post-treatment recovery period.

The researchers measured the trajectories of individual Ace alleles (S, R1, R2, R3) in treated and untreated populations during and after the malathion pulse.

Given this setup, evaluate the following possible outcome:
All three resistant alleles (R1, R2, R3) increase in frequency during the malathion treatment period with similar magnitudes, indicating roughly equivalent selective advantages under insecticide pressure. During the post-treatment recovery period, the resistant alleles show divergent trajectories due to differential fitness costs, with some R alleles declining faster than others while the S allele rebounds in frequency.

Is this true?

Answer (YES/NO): NO